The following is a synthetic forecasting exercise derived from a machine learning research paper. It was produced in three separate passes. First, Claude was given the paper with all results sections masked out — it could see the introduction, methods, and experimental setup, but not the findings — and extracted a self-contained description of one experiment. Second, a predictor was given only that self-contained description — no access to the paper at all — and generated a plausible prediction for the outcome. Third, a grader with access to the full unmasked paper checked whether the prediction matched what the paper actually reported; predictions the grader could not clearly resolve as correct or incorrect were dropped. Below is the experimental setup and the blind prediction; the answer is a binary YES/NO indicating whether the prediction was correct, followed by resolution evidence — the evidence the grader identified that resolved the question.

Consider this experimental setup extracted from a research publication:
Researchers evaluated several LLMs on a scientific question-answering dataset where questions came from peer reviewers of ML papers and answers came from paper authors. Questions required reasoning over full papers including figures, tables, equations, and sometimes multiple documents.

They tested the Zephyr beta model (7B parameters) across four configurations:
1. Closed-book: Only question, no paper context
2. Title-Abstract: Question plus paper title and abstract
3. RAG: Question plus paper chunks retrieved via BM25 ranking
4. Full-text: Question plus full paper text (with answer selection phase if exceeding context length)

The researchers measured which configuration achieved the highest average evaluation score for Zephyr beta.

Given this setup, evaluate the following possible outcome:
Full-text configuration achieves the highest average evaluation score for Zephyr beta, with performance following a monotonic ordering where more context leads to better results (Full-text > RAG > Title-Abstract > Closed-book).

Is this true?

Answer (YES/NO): NO